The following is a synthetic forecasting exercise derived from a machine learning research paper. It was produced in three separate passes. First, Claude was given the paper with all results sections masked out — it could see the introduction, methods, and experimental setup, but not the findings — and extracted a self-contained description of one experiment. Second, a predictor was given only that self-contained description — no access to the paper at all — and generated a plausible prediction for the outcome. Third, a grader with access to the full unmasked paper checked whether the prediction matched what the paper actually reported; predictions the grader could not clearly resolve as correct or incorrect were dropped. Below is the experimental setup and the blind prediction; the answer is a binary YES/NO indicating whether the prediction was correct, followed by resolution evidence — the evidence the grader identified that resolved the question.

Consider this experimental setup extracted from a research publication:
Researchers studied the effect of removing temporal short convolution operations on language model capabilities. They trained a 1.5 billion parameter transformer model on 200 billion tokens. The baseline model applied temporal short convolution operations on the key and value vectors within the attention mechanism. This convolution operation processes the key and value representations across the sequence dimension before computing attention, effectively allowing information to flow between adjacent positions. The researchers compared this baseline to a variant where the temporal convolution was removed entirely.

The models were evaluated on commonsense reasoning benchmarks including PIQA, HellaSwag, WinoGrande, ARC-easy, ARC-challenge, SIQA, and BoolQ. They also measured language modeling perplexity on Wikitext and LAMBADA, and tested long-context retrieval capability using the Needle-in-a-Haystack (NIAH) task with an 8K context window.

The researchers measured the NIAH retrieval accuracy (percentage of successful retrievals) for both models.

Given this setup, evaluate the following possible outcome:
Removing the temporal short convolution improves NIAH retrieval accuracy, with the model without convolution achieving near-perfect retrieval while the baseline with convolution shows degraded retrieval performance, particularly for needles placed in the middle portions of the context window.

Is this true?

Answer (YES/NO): NO